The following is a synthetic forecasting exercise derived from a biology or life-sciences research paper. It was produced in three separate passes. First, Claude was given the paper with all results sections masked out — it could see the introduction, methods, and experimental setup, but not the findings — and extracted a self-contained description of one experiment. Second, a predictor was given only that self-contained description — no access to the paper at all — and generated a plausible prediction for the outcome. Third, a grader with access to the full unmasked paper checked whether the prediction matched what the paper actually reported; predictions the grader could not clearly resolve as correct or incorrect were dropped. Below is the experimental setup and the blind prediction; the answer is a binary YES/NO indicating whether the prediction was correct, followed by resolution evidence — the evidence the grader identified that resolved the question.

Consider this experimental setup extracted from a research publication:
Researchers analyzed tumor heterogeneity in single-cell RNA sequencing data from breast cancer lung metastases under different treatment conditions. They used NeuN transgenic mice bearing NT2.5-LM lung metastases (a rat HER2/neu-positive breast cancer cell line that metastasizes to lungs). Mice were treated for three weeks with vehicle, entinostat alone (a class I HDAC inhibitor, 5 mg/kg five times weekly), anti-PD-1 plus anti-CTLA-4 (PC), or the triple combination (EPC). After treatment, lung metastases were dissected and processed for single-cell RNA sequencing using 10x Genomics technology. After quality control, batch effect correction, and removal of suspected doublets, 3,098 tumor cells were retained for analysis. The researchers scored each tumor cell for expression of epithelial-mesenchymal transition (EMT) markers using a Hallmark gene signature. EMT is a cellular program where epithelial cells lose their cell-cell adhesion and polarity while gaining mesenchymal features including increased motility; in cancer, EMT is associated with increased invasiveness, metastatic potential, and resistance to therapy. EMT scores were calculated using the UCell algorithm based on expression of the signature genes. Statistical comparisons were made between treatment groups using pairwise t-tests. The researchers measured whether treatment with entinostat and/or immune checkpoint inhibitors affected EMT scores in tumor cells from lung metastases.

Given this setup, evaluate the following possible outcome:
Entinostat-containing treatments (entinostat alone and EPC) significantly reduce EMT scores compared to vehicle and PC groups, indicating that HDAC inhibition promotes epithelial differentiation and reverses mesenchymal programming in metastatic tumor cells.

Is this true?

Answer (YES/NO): NO